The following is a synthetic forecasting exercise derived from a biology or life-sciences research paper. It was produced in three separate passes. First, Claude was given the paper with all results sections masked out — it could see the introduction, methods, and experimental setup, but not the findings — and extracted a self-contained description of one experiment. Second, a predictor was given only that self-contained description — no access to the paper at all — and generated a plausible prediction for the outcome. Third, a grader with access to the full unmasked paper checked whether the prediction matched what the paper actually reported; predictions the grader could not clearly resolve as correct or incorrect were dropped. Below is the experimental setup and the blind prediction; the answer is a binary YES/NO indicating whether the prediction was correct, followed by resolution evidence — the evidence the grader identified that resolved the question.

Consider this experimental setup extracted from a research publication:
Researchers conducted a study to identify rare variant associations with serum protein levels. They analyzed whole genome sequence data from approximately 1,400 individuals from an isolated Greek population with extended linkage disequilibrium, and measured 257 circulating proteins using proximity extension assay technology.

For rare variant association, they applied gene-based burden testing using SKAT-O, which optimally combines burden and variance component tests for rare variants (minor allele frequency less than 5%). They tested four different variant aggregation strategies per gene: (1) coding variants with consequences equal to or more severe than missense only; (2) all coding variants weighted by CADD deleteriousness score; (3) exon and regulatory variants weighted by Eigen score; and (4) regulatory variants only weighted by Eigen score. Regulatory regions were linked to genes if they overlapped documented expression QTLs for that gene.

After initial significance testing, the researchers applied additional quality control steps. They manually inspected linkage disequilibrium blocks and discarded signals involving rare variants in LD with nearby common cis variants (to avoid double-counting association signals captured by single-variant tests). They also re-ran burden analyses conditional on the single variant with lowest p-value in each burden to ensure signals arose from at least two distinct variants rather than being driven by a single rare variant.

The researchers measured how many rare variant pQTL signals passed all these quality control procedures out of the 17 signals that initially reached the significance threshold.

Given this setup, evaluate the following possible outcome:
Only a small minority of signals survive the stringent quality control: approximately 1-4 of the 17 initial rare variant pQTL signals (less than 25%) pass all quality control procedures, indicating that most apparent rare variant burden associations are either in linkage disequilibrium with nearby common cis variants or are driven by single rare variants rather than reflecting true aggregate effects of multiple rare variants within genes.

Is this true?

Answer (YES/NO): NO